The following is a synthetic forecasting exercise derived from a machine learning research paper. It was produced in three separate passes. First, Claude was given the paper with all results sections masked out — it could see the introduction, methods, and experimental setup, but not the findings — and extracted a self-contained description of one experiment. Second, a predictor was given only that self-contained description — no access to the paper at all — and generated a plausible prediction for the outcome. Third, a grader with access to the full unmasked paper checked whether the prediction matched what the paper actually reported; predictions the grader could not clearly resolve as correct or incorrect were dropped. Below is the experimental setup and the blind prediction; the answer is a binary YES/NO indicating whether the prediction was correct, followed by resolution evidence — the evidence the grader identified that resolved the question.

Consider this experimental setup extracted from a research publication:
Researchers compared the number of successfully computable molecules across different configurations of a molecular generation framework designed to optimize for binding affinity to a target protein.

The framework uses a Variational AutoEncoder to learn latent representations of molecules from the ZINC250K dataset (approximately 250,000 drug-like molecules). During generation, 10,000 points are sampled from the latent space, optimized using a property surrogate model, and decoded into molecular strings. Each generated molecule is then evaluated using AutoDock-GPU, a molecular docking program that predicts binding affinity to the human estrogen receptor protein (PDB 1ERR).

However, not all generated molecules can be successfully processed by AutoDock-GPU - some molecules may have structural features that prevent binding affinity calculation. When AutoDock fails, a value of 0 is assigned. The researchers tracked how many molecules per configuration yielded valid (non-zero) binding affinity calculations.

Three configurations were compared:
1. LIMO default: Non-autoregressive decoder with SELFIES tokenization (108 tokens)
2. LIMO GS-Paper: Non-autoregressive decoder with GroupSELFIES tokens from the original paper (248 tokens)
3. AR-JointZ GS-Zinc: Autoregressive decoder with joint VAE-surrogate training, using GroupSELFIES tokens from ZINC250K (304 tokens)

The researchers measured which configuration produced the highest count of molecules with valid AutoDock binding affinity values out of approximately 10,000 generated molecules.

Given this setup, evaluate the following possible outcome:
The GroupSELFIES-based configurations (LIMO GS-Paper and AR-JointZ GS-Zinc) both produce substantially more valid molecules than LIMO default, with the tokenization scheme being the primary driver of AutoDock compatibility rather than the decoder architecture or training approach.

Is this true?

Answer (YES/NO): NO